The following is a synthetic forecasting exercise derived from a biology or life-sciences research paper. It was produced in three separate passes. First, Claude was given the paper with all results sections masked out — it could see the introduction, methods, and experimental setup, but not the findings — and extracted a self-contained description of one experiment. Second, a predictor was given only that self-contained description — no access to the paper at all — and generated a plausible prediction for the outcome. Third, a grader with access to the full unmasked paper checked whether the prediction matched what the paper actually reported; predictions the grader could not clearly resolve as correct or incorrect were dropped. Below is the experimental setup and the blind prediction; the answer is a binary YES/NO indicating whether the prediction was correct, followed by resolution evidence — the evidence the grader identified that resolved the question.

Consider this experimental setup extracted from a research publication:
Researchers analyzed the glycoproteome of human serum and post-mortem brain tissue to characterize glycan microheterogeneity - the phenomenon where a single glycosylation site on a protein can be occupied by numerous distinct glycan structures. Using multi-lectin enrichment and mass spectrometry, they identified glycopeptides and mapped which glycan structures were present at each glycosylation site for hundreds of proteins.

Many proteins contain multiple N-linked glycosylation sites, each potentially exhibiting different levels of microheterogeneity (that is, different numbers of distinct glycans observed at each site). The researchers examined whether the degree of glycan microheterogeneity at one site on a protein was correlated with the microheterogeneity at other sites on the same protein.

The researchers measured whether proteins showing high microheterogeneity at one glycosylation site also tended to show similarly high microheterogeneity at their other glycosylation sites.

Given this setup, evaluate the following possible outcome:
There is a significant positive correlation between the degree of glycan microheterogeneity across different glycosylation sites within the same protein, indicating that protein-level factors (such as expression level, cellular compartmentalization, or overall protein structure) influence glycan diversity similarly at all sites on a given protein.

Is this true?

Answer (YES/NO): YES